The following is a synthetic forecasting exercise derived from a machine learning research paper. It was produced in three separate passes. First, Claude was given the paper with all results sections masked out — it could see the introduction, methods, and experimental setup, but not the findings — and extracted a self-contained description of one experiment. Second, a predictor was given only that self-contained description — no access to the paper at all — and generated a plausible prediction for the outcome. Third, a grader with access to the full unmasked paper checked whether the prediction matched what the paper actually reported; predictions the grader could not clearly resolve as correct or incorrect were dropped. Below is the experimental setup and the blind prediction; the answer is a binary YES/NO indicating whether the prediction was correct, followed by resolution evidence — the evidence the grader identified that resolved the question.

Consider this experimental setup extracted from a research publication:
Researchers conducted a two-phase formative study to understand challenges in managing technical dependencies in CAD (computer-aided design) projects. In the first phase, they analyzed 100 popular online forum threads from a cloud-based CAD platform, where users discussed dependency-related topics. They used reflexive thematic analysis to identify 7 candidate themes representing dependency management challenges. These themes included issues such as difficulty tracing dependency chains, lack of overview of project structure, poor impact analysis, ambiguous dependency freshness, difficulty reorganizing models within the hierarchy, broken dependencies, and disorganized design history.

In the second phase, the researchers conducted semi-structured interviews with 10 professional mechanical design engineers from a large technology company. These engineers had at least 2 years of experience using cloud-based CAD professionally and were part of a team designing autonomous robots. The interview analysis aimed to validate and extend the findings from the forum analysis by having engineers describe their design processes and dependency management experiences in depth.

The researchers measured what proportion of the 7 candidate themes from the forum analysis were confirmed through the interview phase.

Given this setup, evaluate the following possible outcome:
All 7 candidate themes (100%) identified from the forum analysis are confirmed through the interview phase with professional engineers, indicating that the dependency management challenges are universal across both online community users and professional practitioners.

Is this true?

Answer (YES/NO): NO